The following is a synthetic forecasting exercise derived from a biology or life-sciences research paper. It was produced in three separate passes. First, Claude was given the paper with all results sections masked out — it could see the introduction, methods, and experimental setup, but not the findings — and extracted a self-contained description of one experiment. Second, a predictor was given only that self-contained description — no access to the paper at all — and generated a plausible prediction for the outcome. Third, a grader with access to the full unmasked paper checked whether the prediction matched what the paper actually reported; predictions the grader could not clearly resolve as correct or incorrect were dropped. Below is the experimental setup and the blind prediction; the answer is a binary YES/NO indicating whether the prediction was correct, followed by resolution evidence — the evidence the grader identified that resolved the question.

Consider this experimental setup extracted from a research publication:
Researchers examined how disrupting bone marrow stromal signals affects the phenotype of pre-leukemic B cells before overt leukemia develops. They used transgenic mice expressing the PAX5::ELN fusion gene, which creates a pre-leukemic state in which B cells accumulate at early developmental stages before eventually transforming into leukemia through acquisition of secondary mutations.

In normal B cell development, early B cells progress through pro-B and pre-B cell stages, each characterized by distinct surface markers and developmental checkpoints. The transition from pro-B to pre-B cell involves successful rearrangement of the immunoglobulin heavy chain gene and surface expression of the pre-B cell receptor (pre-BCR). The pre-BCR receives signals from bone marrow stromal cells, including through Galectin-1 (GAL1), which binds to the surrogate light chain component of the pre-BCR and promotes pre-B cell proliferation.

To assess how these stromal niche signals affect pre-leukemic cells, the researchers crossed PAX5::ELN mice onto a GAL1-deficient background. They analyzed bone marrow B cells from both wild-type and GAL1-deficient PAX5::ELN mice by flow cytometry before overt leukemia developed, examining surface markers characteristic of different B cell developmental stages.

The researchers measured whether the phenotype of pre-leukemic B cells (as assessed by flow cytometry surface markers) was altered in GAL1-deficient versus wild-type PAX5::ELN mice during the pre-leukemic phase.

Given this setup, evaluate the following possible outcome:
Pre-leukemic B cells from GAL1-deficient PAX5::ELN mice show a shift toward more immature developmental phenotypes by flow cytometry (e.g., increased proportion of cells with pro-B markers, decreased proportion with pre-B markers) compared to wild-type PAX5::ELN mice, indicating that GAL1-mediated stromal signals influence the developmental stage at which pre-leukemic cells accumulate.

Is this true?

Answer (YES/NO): NO